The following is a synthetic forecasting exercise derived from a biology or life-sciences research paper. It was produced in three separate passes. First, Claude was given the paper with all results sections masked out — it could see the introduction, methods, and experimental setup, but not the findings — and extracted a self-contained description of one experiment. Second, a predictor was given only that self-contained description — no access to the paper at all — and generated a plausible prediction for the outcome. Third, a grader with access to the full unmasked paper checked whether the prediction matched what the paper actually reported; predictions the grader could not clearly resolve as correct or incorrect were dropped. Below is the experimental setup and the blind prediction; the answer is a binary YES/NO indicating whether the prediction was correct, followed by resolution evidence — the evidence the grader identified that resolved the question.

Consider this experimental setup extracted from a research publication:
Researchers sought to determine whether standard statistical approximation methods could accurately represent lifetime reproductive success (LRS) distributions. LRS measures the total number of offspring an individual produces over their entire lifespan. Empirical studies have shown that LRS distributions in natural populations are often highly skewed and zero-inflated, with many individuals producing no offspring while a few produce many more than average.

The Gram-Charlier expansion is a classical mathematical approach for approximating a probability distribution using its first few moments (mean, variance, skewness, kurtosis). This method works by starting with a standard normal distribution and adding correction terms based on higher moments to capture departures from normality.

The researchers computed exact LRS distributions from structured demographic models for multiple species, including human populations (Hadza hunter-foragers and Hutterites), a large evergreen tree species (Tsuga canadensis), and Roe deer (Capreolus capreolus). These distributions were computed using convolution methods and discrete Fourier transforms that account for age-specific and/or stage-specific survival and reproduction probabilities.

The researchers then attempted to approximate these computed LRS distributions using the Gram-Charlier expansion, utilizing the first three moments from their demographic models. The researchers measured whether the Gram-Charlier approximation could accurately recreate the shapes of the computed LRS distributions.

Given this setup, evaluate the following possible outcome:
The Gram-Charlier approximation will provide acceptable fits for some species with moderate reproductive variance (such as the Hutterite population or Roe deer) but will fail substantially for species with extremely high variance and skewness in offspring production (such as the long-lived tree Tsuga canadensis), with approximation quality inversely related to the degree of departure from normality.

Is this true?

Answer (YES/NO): NO